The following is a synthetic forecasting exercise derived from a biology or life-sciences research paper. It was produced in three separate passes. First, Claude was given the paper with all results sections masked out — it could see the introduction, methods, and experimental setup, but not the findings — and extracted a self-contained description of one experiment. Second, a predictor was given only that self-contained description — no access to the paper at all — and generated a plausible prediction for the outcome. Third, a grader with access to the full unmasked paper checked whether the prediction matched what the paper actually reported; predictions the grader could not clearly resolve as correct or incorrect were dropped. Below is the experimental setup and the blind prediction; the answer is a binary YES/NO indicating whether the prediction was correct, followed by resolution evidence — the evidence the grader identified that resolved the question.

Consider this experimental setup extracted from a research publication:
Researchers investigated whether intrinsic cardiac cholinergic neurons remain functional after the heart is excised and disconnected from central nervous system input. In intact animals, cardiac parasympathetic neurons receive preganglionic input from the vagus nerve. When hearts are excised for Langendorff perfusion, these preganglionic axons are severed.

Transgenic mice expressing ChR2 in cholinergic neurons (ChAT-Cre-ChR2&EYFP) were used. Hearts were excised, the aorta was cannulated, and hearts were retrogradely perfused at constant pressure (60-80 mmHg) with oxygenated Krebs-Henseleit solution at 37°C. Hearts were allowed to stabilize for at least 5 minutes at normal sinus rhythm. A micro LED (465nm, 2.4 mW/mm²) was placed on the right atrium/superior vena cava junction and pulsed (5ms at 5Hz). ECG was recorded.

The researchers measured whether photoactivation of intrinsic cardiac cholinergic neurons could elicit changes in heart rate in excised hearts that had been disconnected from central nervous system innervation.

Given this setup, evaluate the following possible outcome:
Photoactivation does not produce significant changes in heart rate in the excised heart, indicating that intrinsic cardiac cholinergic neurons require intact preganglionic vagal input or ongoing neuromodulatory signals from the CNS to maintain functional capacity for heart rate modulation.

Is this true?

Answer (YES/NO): NO